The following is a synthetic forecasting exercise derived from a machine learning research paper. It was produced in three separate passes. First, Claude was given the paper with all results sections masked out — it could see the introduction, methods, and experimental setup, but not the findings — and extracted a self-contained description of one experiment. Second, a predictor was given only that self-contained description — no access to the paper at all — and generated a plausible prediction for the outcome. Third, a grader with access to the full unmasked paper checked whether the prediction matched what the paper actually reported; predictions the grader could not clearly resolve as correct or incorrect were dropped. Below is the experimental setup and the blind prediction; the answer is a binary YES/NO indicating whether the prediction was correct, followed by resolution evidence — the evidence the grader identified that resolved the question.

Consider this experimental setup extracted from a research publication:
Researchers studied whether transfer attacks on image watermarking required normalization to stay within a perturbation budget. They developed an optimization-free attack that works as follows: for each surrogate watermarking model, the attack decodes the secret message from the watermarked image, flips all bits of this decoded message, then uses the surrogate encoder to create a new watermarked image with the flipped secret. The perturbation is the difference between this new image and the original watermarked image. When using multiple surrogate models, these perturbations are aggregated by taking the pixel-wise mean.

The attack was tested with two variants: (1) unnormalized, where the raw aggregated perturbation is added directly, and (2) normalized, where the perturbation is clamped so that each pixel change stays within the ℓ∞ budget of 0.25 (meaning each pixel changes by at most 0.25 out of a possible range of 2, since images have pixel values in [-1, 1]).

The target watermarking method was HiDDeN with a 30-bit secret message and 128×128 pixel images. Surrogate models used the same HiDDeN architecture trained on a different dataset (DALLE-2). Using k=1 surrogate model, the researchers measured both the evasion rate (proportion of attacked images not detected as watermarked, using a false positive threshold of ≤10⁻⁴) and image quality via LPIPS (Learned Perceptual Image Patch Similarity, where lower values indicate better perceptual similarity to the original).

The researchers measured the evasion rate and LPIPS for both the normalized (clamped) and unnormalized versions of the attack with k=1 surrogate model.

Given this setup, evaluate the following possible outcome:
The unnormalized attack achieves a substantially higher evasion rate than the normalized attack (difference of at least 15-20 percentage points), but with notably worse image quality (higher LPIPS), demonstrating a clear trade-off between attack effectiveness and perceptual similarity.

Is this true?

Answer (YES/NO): NO